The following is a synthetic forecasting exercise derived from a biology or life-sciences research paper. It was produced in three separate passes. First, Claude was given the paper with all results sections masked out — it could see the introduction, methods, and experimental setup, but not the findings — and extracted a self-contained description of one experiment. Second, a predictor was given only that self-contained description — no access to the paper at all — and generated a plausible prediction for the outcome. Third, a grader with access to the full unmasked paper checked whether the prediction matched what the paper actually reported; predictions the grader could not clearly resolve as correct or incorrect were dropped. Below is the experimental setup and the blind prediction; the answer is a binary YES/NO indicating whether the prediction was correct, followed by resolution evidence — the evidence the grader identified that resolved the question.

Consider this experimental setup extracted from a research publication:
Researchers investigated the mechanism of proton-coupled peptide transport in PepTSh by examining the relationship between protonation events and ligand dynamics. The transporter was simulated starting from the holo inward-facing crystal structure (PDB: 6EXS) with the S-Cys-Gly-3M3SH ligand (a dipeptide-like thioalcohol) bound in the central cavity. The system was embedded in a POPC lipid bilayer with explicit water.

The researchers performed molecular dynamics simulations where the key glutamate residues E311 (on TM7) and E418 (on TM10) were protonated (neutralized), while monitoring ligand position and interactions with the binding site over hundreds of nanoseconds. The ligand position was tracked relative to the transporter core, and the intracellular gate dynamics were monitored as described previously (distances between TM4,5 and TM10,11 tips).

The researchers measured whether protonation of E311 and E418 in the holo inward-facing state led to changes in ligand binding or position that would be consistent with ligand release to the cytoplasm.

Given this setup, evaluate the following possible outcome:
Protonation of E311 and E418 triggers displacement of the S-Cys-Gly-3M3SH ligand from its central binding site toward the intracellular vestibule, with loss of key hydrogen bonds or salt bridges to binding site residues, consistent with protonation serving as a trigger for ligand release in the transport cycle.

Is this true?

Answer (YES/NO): YES